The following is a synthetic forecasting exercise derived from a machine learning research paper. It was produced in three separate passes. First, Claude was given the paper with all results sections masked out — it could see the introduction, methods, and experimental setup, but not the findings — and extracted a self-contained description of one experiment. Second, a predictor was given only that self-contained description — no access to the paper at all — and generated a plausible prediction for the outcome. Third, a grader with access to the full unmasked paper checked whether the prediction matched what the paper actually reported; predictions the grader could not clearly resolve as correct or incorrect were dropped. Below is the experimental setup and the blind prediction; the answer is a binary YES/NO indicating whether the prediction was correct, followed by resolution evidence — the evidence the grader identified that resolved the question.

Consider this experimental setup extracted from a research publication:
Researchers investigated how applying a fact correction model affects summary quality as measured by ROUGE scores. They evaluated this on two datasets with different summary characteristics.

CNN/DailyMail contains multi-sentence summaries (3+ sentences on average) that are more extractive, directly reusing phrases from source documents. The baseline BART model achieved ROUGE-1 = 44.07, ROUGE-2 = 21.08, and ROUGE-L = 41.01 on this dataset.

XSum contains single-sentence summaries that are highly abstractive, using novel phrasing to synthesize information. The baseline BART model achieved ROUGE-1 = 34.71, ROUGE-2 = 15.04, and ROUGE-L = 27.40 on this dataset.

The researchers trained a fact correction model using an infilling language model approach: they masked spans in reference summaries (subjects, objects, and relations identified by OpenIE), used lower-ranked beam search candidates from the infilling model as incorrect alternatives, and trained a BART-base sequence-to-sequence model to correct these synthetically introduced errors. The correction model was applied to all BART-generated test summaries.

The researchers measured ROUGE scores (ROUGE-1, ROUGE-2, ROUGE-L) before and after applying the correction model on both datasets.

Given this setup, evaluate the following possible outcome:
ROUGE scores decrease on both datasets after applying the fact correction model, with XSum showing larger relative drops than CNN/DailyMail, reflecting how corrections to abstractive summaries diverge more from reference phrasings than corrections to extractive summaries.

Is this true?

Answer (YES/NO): NO